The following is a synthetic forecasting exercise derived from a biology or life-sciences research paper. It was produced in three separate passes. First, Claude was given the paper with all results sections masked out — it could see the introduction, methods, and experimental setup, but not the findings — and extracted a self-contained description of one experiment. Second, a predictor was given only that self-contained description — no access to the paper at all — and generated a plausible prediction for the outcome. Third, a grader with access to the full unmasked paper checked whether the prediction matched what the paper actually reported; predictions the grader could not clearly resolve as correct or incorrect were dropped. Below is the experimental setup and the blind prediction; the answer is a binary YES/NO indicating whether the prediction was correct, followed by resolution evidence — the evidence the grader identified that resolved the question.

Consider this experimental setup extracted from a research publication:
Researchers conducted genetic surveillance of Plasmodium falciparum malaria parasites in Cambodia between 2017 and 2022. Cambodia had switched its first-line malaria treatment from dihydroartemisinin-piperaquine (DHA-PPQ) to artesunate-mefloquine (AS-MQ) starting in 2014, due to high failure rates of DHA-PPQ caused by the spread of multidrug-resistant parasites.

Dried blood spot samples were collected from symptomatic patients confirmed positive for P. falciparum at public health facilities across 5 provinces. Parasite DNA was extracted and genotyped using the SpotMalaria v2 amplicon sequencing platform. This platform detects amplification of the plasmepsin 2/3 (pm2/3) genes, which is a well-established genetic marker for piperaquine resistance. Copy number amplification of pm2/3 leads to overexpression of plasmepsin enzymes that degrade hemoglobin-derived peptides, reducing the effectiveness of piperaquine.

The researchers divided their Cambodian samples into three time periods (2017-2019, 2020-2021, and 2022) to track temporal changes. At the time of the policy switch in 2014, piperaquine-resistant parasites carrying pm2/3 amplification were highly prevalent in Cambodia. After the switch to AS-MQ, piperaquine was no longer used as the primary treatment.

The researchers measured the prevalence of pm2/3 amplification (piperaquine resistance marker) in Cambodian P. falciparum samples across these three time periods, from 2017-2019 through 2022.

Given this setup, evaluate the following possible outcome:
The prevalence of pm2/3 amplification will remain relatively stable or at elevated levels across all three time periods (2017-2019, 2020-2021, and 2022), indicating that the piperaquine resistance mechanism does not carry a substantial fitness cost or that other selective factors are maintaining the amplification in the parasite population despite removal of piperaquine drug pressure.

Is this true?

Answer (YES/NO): NO